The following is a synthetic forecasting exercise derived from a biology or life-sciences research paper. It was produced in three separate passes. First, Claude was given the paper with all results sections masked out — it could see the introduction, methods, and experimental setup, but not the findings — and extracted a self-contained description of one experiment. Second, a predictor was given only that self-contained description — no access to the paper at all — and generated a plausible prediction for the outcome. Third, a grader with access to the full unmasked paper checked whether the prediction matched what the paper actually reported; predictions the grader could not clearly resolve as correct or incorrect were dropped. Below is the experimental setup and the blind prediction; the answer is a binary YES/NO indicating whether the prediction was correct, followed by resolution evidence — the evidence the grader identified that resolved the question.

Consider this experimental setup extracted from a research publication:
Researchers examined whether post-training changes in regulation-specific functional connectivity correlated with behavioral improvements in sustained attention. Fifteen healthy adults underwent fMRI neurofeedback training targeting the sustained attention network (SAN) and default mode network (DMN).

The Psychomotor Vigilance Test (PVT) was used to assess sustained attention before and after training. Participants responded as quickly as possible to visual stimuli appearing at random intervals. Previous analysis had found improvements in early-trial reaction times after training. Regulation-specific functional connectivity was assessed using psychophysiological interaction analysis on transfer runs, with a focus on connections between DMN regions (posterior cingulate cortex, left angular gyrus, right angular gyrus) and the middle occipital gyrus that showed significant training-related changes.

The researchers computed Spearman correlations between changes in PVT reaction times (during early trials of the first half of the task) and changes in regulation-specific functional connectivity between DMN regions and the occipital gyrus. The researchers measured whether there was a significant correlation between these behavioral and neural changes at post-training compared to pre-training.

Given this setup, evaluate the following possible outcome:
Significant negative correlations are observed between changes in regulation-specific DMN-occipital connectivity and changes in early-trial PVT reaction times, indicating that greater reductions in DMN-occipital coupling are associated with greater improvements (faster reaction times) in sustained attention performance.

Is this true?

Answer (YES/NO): NO